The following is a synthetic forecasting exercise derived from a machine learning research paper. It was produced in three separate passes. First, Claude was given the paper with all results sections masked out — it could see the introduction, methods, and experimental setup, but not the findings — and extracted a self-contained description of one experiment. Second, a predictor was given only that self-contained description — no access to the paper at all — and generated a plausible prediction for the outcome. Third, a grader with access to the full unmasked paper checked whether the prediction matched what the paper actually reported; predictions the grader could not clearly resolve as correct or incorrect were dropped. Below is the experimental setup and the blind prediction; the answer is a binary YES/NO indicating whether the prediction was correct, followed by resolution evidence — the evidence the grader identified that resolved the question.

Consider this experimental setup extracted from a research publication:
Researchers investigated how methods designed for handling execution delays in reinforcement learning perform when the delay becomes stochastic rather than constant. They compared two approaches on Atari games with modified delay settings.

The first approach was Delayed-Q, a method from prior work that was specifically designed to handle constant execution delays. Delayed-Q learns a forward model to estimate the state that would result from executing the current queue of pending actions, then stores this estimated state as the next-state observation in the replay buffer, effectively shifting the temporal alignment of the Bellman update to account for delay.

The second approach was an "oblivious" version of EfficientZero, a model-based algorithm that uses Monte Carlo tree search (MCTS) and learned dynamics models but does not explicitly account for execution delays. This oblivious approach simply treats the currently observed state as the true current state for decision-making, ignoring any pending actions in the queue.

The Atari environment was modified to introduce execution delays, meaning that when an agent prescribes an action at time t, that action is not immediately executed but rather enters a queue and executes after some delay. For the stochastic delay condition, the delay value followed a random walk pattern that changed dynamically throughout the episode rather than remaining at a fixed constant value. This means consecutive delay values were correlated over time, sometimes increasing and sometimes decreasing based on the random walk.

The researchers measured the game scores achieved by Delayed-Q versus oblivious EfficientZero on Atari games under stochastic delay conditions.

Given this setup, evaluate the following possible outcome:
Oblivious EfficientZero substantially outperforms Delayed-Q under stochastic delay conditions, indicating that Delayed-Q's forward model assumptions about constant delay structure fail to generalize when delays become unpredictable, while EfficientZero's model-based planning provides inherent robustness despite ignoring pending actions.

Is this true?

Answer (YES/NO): YES